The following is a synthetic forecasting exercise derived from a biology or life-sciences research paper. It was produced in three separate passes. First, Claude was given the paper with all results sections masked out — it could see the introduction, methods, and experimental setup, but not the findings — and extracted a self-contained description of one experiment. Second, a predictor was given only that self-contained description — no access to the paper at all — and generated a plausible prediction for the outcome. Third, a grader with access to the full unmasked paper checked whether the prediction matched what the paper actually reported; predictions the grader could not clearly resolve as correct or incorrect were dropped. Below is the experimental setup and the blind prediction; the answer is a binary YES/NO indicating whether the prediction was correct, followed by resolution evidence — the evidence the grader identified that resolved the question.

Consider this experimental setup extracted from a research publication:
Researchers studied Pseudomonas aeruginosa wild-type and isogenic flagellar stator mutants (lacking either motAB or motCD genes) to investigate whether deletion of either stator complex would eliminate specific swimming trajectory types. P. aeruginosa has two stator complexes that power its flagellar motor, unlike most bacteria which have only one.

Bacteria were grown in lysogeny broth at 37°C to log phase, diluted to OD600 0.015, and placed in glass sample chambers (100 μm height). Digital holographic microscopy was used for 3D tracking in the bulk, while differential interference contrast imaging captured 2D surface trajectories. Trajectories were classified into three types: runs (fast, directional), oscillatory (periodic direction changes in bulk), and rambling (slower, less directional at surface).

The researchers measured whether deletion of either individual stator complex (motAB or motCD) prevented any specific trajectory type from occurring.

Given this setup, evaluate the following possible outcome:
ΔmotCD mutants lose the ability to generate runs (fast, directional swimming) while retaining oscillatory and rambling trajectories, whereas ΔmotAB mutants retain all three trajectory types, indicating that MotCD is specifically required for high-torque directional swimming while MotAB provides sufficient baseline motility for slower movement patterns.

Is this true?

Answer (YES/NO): NO